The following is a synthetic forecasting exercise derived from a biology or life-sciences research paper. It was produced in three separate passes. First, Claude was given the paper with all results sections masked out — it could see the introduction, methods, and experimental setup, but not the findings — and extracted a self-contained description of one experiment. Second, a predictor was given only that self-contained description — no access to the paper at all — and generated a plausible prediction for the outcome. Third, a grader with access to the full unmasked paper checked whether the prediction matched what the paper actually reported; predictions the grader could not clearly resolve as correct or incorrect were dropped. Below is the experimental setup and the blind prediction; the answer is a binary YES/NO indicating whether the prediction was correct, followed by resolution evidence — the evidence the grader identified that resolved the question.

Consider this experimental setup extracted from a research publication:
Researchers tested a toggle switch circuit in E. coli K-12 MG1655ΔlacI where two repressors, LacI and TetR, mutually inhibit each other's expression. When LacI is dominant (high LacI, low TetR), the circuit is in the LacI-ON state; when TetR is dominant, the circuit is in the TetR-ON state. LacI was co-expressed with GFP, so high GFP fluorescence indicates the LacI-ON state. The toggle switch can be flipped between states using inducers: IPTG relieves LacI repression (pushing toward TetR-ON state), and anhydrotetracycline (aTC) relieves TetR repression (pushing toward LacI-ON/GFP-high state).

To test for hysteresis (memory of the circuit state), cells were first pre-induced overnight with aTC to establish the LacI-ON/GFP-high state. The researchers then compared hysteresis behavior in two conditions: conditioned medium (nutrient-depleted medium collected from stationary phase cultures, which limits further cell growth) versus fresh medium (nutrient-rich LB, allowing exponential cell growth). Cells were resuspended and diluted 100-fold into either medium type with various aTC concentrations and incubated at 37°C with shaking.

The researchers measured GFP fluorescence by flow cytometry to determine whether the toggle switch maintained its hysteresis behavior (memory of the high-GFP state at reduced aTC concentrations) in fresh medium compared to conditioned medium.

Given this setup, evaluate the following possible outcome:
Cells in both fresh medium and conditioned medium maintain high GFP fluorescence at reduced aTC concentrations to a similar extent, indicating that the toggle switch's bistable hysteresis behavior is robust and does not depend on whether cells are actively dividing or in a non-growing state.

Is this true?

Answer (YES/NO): YES